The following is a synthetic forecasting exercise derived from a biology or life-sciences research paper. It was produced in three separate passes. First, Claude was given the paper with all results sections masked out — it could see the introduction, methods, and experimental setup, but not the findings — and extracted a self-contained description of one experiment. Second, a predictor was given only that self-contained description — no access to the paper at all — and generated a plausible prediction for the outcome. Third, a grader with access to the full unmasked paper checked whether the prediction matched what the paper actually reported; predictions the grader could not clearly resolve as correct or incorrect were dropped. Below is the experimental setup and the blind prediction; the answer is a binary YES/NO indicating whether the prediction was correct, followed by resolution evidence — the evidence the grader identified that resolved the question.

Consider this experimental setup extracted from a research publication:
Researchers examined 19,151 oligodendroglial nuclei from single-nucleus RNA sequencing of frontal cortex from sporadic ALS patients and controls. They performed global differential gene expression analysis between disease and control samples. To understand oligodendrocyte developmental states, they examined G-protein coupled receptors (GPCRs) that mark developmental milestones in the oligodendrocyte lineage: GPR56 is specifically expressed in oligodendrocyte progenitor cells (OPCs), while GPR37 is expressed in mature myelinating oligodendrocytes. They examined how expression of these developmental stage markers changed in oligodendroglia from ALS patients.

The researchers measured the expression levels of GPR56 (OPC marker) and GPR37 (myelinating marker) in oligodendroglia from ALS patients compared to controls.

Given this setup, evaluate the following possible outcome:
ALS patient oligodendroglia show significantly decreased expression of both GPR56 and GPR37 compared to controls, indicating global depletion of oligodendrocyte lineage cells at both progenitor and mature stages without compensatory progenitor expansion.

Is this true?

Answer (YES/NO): NO